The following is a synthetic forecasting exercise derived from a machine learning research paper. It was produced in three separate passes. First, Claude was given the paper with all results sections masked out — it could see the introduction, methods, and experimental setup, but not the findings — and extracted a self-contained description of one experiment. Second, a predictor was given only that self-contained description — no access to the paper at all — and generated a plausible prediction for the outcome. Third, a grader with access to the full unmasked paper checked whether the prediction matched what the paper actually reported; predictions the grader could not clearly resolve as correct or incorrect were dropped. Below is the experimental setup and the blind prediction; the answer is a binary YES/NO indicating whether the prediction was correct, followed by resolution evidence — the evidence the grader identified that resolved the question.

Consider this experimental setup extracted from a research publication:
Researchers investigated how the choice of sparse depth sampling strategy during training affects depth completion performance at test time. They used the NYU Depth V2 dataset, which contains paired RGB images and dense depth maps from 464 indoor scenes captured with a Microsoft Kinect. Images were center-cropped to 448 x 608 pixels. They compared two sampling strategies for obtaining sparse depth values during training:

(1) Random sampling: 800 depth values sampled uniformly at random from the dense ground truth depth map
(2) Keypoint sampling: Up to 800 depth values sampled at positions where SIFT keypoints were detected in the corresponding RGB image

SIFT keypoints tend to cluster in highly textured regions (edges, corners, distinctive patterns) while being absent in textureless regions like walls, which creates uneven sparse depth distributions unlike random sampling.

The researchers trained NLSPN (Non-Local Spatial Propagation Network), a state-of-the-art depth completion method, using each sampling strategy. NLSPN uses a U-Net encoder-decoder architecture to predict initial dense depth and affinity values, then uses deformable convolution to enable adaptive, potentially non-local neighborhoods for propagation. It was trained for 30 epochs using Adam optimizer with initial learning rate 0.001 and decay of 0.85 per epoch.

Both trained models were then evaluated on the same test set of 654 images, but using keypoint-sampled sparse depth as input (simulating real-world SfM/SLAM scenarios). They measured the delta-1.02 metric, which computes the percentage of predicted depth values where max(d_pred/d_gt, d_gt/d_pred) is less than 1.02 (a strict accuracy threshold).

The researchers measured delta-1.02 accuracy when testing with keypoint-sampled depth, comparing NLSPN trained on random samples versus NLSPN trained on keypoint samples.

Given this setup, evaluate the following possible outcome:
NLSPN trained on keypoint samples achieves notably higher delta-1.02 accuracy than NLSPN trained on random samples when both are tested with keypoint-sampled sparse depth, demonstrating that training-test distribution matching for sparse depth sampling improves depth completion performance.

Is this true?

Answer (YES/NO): YES